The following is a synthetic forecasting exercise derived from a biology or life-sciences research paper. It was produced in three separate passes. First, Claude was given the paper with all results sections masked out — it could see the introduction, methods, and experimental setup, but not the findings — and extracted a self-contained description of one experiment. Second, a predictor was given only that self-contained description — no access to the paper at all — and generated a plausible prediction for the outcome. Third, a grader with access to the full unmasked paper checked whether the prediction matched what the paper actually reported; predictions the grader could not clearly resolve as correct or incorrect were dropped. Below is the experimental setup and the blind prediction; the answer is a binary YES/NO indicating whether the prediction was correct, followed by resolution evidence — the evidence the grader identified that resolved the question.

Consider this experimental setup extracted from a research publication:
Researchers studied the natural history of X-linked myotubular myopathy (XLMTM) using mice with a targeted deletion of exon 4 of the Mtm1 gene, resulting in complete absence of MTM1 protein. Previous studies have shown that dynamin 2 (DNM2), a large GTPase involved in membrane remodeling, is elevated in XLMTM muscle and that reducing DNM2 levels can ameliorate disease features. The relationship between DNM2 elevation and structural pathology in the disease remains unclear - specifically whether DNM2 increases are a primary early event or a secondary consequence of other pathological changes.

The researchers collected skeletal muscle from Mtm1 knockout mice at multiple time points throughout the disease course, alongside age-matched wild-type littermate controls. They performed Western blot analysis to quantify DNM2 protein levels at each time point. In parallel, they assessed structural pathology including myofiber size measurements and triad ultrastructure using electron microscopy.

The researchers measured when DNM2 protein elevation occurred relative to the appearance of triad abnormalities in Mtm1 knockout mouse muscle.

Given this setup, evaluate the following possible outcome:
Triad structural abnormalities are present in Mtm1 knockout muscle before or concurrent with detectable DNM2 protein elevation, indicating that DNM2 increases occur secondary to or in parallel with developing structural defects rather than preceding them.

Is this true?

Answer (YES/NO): NO